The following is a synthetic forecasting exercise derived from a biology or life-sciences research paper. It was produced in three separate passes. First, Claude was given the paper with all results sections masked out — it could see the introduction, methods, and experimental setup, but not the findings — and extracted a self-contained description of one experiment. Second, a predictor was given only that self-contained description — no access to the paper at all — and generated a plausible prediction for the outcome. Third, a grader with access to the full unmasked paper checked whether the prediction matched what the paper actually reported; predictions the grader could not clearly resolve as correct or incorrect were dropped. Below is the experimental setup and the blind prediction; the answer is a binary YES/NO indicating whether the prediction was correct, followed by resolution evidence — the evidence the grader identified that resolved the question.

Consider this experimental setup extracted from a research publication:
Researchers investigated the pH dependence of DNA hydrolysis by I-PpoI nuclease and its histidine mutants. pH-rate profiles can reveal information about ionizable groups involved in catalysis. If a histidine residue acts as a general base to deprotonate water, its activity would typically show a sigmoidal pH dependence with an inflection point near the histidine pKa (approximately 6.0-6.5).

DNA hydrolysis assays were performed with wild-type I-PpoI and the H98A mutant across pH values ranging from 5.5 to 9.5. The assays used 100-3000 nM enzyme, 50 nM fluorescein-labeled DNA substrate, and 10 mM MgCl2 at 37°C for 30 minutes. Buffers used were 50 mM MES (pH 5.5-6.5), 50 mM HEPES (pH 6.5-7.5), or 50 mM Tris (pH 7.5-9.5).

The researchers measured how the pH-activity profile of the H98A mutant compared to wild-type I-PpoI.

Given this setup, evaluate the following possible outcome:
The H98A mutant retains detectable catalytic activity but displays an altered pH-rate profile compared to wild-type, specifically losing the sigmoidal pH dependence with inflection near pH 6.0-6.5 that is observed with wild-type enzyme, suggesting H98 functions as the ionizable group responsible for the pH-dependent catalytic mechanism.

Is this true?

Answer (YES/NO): NO